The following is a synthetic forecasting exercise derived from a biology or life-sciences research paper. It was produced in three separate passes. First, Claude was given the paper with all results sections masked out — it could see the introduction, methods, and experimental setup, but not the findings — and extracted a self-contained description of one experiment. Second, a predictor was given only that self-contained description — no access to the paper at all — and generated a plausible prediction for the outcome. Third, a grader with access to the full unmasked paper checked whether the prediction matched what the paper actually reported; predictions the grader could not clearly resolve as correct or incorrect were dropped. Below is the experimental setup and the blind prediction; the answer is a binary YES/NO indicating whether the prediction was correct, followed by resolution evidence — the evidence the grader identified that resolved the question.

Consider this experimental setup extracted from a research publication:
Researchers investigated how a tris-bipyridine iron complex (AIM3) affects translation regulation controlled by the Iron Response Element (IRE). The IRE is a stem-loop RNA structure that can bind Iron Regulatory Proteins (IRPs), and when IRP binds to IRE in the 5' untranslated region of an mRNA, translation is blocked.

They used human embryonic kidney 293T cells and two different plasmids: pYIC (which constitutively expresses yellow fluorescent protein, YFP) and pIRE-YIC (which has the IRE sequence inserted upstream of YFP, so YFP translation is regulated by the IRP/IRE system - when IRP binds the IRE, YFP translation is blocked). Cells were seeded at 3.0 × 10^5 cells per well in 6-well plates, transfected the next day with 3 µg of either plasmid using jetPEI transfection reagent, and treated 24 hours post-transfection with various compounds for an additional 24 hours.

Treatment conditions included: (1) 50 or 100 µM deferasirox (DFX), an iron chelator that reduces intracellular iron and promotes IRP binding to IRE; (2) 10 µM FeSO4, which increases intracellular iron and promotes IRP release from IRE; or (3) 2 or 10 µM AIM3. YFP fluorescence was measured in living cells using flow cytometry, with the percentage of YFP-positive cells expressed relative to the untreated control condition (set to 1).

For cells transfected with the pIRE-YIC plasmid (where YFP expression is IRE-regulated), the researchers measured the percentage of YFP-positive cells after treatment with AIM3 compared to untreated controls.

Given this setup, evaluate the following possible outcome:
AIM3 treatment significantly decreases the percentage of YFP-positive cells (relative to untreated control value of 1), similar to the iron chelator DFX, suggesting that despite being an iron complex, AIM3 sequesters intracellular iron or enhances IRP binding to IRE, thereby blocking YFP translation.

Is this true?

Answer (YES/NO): YES